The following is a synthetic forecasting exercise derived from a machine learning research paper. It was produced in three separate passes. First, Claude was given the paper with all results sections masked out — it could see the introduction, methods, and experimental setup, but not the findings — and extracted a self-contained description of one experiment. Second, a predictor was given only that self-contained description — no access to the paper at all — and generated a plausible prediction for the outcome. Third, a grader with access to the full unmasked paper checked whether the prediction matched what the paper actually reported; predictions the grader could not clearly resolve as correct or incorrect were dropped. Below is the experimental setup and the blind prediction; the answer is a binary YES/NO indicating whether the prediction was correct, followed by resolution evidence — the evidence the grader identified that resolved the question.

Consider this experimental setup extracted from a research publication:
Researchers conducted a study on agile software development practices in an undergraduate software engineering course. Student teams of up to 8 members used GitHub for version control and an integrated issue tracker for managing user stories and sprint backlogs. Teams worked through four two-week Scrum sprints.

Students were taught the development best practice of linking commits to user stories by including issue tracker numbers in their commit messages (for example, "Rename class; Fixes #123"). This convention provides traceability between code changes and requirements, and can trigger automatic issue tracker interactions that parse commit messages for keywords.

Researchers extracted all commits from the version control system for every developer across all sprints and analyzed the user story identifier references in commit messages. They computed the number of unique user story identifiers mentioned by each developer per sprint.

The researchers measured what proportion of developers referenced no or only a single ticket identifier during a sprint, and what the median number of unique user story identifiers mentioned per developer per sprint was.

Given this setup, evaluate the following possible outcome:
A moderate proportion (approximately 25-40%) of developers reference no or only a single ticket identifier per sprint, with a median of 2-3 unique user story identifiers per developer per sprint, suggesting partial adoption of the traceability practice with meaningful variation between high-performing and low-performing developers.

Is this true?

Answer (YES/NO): NO